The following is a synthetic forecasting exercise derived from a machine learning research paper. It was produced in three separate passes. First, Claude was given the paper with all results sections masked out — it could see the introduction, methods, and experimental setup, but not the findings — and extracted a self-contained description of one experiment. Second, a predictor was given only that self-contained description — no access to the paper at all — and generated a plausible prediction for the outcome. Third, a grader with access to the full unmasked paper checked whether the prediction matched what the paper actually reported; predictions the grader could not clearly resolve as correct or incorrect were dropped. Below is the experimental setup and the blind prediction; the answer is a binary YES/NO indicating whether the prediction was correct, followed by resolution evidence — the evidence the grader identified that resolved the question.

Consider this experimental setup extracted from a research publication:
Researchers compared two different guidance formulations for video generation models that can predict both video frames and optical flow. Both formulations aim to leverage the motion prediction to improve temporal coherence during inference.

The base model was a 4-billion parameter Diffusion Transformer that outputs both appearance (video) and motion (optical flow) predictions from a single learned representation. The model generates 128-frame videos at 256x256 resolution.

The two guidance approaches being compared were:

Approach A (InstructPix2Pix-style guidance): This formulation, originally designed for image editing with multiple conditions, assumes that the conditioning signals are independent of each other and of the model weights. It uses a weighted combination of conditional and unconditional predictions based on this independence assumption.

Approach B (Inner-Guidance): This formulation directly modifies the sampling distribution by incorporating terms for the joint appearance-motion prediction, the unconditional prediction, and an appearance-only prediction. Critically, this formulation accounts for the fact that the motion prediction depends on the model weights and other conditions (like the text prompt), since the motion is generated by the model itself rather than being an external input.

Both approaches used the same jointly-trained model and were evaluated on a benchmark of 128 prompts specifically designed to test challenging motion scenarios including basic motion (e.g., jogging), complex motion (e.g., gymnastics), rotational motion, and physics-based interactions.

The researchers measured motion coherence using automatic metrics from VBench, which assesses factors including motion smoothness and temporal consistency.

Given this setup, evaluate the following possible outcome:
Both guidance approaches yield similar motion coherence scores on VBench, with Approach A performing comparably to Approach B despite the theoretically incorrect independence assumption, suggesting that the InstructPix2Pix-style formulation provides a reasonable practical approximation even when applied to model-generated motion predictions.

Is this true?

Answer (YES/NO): NO